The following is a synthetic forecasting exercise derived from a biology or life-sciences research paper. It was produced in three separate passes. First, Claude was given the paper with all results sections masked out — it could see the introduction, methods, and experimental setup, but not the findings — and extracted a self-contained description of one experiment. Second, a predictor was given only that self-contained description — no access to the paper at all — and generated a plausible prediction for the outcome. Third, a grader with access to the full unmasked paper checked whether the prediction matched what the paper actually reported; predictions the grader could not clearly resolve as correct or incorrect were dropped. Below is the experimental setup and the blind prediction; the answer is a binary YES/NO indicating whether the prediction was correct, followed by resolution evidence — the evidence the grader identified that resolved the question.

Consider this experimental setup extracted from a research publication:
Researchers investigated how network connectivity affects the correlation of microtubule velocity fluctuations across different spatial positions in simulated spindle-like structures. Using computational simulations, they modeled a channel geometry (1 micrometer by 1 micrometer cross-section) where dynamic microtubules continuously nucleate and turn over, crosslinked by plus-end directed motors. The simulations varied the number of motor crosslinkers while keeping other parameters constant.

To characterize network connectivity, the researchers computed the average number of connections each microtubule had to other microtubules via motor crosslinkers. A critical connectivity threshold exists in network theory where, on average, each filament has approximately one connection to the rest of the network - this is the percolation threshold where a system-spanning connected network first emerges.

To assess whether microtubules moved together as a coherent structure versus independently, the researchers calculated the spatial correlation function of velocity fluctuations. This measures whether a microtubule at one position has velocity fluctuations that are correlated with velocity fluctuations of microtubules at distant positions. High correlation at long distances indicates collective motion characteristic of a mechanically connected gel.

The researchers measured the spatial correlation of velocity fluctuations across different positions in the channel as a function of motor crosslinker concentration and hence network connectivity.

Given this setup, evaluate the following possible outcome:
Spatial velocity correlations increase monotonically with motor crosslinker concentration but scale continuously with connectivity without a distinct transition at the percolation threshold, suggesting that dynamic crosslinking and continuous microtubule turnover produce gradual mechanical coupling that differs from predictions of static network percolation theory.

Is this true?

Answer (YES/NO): NO